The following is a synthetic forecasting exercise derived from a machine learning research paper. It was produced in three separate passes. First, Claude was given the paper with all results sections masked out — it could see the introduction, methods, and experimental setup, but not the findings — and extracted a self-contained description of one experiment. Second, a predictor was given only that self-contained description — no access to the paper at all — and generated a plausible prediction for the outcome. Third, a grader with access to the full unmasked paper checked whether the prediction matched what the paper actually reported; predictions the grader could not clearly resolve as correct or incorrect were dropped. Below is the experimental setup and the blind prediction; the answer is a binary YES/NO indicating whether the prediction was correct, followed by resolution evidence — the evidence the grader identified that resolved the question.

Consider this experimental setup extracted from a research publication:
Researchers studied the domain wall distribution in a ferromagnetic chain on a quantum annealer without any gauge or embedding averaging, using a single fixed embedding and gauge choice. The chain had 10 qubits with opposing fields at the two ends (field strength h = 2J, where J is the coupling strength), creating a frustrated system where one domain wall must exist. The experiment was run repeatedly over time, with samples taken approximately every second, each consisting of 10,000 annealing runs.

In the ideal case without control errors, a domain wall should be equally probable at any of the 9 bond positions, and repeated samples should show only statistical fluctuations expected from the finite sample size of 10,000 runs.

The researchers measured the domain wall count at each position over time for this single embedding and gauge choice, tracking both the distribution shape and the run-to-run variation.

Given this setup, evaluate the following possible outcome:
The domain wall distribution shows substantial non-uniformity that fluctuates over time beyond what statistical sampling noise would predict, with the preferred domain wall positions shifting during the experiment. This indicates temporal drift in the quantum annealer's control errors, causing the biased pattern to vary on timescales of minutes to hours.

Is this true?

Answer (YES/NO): NO